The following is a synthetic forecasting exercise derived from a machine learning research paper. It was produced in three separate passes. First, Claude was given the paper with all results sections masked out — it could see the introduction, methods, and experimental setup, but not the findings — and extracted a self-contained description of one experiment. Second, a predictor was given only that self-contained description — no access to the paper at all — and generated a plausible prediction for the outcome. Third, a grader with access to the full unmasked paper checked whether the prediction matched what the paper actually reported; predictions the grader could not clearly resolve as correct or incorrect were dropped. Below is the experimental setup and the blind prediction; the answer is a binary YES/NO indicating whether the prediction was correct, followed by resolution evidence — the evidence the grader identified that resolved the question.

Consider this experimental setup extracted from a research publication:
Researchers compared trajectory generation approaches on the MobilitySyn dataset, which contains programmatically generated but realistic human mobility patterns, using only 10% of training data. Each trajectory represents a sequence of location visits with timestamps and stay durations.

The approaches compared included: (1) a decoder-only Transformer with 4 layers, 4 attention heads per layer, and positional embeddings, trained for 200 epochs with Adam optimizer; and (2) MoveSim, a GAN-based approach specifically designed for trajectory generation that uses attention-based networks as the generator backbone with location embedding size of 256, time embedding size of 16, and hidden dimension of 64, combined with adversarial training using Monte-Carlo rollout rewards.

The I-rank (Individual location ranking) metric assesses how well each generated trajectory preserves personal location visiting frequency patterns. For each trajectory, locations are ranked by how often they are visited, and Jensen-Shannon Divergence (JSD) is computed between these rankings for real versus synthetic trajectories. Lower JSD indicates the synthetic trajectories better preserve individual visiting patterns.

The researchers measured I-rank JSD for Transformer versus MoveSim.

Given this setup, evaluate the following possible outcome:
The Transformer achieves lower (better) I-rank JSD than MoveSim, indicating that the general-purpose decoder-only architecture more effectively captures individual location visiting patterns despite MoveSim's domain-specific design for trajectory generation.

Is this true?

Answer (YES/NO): YES